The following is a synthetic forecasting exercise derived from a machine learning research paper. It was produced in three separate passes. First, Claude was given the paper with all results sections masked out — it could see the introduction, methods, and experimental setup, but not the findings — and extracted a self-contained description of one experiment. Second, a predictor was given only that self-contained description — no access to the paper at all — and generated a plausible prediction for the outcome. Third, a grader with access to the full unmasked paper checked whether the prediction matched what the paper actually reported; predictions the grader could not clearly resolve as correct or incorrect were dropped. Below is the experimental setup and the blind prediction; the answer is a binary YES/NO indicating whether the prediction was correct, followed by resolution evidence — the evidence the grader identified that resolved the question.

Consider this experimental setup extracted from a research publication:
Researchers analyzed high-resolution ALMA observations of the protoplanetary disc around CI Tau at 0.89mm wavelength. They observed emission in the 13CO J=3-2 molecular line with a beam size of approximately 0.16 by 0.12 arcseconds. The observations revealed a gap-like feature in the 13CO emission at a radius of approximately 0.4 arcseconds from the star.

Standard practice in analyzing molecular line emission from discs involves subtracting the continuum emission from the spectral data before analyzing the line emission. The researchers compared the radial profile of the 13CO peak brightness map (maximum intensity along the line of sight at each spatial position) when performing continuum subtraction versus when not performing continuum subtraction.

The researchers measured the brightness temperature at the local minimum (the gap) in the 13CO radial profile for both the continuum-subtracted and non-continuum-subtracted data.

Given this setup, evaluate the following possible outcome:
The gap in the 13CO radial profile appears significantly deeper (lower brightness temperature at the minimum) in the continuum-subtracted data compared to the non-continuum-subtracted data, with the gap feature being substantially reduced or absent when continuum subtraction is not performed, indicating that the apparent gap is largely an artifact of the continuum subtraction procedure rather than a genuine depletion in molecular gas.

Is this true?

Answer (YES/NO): NO